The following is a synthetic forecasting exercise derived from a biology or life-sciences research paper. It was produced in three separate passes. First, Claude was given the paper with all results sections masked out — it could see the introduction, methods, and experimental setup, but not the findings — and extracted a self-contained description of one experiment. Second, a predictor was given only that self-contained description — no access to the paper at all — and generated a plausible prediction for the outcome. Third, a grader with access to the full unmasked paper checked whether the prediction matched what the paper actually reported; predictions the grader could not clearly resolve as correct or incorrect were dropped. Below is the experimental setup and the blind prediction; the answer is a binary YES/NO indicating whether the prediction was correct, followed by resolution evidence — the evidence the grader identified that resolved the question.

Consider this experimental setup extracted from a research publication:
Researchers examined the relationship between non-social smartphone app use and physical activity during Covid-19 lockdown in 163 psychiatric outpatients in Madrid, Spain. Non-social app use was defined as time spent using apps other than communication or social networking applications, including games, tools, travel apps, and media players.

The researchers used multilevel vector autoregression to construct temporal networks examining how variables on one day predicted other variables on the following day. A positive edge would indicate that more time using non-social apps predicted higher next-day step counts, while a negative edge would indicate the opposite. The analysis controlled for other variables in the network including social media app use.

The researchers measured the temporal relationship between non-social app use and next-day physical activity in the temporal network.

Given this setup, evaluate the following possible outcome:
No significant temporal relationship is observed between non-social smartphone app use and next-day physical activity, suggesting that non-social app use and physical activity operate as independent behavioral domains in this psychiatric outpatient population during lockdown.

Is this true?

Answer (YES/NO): NO